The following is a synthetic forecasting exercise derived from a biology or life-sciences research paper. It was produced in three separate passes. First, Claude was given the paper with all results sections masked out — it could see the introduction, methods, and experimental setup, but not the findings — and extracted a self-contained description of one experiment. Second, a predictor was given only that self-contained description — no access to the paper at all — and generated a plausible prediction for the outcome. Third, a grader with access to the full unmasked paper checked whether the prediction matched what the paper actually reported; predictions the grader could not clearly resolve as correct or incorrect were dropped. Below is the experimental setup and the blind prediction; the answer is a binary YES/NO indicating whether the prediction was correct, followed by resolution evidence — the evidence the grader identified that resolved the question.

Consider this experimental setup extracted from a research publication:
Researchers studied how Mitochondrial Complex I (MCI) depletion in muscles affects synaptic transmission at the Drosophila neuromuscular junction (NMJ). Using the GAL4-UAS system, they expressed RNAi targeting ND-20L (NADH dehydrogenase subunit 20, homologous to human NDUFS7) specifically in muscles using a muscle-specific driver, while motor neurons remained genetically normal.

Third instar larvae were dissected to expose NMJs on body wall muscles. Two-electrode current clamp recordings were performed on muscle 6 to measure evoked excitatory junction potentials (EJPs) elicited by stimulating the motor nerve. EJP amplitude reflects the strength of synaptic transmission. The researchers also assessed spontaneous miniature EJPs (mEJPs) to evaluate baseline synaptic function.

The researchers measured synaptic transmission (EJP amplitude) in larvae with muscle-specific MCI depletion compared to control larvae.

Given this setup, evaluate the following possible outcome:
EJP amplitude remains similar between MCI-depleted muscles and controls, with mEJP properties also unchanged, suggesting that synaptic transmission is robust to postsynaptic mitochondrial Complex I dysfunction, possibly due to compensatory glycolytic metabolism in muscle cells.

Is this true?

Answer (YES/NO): NO